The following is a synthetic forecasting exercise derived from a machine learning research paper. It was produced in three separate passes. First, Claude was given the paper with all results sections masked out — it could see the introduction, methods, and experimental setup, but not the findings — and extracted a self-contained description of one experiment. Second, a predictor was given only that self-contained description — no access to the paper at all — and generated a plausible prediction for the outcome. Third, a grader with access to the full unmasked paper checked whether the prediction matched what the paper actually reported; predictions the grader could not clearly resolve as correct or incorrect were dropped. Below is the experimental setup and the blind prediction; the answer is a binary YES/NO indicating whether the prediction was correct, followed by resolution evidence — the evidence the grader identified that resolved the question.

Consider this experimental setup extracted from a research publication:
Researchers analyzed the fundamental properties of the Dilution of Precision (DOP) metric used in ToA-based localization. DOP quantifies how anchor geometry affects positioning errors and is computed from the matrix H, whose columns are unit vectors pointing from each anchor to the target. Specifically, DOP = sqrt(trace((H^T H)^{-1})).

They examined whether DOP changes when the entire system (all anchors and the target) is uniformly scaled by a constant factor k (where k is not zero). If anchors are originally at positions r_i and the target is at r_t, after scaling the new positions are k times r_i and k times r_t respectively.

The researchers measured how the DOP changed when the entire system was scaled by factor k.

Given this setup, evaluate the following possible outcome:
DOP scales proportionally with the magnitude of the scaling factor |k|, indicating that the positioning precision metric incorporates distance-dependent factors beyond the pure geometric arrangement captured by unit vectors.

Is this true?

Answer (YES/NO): NO